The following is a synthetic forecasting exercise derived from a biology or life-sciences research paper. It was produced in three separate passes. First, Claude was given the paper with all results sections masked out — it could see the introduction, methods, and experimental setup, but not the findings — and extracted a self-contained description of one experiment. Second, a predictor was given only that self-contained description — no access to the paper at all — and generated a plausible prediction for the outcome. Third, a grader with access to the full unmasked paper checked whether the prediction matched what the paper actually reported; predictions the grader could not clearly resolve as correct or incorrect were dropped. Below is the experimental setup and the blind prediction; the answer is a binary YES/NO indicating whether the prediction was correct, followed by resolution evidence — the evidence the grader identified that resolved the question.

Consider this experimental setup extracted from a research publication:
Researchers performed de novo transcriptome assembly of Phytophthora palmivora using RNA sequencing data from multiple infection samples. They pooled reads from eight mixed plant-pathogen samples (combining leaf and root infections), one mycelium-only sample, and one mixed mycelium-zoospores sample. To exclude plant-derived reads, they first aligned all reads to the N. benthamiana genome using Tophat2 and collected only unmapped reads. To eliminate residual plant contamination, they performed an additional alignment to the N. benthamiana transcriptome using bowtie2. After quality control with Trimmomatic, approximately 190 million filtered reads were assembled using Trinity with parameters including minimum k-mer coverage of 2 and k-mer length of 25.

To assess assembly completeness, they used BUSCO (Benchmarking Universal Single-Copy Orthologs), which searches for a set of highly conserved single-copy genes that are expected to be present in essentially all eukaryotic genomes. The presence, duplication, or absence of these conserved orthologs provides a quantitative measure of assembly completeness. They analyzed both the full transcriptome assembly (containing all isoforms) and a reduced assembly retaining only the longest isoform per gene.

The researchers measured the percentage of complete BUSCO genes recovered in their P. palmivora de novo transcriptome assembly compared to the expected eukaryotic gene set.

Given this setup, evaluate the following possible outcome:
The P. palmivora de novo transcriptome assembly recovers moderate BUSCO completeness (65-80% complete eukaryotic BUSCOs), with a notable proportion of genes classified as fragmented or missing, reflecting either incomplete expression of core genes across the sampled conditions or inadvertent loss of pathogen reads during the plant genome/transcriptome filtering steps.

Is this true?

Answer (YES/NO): YES